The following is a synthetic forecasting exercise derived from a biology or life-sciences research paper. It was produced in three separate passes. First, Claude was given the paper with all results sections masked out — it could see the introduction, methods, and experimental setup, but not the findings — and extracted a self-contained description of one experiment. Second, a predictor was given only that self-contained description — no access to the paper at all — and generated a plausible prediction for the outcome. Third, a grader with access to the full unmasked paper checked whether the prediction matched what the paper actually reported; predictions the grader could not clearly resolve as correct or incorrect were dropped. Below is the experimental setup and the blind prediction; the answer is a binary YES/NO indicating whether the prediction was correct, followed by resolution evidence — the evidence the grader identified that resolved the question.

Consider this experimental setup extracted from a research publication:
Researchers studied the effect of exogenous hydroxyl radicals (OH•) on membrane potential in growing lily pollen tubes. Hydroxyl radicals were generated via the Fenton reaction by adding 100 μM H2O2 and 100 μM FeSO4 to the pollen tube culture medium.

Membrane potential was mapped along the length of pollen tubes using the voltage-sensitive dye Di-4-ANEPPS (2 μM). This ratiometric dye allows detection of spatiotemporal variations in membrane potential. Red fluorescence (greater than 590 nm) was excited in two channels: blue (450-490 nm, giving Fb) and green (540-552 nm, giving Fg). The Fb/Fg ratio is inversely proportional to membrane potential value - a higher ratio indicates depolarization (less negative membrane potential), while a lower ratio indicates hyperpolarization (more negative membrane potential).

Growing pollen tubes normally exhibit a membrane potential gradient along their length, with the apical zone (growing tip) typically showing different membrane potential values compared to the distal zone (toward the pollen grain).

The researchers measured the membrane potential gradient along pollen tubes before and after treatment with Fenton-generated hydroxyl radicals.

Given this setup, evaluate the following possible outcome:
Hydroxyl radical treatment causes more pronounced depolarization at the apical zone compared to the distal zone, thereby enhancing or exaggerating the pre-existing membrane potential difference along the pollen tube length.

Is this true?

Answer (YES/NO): NO